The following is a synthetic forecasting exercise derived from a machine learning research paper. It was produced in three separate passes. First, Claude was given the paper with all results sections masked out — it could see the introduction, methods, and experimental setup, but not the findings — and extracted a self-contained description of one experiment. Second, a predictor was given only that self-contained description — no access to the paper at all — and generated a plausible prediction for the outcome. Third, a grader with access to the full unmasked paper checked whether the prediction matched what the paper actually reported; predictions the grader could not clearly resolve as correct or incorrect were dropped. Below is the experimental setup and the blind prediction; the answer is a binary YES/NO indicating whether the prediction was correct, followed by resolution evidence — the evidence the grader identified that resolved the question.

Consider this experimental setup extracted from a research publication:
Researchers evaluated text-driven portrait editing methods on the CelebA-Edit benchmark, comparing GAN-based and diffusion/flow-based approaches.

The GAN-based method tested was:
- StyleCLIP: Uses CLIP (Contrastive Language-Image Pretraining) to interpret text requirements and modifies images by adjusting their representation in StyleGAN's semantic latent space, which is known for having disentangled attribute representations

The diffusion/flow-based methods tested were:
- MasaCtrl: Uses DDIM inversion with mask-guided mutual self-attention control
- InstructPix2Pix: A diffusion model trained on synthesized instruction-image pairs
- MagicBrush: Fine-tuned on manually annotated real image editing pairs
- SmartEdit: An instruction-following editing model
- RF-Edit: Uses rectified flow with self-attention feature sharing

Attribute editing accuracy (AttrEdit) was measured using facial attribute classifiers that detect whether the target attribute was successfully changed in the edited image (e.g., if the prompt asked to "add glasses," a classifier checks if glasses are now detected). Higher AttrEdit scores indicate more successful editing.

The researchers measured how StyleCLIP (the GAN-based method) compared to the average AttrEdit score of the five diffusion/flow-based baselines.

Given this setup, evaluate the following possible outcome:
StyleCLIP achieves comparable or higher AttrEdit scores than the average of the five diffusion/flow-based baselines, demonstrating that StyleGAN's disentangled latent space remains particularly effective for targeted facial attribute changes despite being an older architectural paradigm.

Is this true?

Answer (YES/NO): NO